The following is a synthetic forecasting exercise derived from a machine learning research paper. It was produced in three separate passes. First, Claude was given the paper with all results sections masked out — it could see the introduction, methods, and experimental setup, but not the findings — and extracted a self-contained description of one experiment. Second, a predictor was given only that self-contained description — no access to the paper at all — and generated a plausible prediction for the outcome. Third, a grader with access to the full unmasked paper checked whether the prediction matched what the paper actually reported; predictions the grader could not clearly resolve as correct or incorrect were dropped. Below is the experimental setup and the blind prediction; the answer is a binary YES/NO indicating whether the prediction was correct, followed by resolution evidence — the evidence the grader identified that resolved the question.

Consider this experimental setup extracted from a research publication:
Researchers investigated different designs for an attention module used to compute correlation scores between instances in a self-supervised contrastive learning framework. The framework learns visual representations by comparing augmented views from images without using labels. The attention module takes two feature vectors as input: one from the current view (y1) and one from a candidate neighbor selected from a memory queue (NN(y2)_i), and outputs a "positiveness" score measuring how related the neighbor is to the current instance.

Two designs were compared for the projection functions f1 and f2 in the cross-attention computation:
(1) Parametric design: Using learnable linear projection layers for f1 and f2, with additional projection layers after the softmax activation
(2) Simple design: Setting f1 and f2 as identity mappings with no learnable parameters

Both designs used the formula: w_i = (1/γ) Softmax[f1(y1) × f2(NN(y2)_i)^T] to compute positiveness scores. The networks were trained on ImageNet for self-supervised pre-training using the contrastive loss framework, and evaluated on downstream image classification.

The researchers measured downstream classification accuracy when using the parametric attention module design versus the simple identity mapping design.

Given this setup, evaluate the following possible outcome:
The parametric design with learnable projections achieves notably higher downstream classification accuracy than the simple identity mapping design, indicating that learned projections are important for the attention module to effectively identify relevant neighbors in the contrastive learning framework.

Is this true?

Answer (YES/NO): NO